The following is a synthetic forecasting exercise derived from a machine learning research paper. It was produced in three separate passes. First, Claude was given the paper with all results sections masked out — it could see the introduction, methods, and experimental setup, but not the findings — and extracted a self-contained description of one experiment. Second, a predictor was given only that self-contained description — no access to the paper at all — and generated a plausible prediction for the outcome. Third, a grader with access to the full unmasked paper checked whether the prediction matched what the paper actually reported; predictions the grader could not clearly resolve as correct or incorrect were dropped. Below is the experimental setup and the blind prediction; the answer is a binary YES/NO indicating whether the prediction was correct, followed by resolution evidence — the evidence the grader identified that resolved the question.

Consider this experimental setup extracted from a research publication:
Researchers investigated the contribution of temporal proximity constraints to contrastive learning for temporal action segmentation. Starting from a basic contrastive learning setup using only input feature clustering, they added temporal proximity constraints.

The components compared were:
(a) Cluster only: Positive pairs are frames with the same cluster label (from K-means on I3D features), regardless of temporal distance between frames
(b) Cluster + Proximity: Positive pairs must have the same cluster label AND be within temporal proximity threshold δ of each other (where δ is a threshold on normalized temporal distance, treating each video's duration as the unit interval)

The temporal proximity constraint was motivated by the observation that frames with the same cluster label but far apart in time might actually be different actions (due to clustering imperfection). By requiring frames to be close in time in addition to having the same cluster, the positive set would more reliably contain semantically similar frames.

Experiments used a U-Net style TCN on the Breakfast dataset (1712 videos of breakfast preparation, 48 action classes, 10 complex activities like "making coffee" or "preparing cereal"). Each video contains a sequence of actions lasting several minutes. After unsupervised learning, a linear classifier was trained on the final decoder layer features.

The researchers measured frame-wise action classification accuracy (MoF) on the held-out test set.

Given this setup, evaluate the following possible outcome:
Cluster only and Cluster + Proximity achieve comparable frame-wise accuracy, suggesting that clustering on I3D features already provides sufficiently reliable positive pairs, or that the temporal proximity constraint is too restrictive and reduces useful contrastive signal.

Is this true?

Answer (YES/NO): NO